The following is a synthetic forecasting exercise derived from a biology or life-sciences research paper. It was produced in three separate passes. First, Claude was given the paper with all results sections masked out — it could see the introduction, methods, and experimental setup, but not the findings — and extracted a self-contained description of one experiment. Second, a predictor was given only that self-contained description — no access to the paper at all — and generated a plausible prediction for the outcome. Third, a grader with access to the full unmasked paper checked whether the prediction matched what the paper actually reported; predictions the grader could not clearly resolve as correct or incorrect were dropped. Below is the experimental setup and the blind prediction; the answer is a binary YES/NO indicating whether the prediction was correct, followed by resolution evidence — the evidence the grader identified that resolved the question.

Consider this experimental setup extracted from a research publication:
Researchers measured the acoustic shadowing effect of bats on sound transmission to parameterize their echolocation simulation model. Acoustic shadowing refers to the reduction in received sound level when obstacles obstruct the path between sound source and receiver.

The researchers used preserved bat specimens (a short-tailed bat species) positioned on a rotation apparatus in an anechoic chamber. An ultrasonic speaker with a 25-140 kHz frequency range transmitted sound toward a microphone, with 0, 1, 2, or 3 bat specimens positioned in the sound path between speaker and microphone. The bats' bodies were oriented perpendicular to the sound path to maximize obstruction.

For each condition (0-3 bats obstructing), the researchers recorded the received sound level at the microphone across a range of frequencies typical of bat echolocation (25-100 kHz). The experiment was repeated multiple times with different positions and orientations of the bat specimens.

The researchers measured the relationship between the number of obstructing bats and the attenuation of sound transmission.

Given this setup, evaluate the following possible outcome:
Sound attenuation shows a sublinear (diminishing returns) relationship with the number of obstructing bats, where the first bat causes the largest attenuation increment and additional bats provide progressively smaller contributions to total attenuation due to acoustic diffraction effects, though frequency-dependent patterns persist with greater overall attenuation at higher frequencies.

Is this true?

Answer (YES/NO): NO